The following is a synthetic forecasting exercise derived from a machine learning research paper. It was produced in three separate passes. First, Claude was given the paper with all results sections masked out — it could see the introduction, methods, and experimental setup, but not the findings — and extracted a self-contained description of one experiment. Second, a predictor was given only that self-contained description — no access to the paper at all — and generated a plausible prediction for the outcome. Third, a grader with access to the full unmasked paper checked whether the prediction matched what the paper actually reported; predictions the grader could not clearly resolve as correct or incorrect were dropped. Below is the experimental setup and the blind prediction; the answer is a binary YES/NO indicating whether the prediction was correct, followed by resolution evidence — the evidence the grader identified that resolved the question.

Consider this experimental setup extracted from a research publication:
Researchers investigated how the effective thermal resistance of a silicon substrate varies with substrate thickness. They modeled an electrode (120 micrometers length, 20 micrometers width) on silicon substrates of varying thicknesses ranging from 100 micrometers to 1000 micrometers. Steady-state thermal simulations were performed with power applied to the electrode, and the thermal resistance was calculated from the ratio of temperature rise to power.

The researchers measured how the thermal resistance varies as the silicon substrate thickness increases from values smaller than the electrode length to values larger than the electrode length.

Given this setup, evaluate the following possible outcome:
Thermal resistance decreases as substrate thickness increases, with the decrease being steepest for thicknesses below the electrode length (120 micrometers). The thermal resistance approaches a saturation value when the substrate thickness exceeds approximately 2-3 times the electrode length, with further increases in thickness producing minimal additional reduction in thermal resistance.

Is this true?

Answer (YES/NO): NO